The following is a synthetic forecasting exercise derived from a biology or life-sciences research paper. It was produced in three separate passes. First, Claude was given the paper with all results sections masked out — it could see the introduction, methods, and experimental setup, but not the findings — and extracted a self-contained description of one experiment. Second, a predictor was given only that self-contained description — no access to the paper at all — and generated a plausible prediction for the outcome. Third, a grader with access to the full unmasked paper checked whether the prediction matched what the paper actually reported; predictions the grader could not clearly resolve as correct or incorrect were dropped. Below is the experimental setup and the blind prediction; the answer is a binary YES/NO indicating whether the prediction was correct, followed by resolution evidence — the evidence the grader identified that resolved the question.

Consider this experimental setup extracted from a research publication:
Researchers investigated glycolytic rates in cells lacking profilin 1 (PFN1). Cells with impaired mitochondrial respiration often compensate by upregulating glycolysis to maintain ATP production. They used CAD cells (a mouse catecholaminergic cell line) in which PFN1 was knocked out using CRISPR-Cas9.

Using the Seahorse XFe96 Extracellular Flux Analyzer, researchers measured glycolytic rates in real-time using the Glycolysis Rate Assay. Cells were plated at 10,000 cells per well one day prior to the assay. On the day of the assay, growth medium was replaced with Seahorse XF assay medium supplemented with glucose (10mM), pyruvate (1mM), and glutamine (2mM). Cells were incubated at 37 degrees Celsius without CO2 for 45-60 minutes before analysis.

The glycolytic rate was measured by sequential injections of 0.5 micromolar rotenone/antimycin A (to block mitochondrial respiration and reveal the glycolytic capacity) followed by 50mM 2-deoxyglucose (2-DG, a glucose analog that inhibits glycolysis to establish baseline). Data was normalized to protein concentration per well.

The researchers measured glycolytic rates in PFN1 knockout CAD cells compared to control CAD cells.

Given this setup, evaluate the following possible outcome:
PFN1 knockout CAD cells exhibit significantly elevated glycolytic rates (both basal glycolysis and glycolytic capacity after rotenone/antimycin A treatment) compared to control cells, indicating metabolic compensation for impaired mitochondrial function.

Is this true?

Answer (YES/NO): NO